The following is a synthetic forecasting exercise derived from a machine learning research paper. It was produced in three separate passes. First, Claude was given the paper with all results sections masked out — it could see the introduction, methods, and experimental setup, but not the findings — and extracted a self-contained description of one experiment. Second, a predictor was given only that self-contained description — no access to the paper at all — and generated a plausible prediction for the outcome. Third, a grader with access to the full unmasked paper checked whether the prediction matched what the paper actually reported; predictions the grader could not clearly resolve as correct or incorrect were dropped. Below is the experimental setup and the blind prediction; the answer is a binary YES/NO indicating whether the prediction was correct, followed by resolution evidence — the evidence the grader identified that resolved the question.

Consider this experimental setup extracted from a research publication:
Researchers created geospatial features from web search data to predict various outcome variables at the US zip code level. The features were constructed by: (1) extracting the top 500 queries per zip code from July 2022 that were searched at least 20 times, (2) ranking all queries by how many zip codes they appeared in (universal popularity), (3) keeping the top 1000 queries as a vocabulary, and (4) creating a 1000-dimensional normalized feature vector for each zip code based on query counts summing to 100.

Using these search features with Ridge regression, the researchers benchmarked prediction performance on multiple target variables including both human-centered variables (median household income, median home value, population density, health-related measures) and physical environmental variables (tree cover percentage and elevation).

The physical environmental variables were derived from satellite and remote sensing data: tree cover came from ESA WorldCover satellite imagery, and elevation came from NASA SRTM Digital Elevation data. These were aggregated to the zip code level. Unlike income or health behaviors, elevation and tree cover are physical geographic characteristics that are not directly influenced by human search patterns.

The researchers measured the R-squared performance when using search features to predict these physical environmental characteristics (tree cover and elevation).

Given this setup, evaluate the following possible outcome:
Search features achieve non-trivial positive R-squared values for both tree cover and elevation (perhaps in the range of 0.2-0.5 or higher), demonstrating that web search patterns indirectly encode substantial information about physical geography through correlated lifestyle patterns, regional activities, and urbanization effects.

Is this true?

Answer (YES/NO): YES